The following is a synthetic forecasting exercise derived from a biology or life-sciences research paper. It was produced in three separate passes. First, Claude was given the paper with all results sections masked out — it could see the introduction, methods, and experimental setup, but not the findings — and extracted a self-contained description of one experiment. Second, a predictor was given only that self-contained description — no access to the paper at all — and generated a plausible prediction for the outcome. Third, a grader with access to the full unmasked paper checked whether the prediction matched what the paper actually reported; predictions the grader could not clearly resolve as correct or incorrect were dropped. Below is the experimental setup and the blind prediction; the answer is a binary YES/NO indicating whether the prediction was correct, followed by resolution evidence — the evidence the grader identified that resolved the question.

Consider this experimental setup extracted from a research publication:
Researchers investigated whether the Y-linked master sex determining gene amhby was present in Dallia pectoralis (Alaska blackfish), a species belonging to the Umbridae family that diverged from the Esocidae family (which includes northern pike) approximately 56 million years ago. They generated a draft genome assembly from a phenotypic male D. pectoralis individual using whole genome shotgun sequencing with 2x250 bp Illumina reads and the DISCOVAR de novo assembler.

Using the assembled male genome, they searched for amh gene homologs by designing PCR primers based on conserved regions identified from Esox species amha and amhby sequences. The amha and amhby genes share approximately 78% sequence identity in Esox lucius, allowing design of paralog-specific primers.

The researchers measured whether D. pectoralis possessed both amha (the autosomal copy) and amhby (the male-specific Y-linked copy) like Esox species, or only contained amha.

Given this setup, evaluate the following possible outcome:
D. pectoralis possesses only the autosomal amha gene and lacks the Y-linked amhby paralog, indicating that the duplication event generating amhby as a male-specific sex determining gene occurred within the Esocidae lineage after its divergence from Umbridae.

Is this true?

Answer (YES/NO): NO